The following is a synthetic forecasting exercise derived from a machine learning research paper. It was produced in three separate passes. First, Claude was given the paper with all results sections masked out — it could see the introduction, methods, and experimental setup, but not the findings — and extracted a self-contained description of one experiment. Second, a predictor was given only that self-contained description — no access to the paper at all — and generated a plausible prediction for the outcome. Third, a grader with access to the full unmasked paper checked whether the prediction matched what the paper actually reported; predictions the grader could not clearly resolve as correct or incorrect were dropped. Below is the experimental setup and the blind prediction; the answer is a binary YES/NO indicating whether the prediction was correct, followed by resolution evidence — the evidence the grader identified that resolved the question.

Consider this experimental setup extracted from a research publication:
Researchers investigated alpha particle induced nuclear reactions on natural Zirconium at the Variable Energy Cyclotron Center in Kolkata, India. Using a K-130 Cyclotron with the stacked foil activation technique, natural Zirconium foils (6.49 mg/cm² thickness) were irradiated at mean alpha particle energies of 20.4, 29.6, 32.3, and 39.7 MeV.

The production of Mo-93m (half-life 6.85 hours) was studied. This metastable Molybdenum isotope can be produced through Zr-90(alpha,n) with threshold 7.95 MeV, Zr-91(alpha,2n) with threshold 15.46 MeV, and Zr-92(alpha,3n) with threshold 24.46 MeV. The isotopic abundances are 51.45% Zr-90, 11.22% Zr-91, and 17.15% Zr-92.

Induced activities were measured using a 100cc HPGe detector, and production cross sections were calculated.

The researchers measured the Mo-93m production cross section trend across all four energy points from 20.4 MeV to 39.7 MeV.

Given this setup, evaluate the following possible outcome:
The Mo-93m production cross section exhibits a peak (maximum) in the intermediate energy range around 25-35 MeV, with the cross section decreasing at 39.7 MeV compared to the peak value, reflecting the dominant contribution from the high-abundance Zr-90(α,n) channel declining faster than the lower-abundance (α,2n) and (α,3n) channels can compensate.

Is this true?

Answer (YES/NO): NO